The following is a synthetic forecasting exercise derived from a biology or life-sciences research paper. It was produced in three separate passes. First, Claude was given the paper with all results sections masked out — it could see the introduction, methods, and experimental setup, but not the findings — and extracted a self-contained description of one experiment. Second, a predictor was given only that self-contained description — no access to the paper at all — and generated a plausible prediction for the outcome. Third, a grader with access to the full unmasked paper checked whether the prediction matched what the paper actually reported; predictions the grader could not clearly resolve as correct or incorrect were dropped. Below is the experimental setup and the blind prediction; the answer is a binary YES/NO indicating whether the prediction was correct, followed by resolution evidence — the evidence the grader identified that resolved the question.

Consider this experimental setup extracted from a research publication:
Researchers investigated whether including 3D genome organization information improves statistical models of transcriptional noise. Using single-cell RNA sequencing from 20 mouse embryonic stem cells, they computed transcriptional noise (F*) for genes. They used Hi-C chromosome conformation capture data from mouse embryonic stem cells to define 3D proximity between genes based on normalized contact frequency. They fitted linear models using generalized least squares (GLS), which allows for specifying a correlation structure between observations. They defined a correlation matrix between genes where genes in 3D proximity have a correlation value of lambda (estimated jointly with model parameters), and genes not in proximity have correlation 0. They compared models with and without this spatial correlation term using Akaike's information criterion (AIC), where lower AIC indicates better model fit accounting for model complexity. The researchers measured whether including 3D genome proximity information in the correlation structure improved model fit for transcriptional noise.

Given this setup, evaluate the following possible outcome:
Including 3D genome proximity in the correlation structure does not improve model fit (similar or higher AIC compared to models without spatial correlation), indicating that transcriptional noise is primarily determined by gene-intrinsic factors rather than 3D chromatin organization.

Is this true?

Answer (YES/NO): YES